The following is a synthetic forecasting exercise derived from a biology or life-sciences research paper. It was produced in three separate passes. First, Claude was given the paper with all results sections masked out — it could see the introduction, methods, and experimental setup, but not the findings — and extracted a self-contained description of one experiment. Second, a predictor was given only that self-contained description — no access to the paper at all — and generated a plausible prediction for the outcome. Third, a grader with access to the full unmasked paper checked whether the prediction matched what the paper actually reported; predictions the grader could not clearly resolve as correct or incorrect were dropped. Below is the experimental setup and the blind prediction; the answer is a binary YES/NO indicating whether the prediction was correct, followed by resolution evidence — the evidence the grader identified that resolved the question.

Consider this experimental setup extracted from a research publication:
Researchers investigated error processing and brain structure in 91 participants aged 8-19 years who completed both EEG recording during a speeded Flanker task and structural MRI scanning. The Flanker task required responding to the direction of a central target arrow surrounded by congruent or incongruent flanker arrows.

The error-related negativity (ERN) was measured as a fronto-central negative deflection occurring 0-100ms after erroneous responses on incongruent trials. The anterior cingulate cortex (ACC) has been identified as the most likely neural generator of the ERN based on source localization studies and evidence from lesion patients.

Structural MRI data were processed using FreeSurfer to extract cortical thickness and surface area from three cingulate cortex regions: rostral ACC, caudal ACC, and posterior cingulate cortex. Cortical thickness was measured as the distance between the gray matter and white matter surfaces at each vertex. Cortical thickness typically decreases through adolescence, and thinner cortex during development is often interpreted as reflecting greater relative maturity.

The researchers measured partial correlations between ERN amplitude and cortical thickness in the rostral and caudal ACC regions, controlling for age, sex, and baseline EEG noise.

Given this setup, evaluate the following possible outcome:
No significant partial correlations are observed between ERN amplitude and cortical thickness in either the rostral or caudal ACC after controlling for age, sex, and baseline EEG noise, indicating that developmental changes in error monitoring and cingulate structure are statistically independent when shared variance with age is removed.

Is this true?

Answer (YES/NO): YES